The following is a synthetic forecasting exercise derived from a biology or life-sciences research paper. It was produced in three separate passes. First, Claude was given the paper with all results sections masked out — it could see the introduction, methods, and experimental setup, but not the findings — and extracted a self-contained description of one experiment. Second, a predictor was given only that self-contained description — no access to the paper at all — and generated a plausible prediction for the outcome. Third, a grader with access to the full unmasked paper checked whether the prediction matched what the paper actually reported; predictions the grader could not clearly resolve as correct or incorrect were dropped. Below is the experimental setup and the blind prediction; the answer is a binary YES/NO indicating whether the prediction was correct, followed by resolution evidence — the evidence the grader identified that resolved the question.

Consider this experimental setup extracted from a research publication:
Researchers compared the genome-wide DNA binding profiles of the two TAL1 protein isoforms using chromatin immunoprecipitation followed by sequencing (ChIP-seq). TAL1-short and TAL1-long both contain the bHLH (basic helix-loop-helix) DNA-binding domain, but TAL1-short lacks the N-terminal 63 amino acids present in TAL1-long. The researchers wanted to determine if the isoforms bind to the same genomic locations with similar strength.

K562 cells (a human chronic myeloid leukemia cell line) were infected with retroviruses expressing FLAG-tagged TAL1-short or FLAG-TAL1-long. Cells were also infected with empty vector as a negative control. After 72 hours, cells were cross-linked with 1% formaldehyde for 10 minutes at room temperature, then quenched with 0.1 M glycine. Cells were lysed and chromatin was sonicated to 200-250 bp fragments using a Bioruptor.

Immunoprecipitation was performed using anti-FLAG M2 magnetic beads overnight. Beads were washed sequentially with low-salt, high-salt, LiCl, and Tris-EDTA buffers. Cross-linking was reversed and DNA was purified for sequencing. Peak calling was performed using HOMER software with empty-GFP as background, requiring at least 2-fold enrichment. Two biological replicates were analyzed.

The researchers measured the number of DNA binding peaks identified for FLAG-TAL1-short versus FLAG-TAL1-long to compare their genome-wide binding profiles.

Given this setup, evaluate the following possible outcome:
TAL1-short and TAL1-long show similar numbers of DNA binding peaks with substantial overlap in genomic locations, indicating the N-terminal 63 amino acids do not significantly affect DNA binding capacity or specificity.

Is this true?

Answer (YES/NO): NO